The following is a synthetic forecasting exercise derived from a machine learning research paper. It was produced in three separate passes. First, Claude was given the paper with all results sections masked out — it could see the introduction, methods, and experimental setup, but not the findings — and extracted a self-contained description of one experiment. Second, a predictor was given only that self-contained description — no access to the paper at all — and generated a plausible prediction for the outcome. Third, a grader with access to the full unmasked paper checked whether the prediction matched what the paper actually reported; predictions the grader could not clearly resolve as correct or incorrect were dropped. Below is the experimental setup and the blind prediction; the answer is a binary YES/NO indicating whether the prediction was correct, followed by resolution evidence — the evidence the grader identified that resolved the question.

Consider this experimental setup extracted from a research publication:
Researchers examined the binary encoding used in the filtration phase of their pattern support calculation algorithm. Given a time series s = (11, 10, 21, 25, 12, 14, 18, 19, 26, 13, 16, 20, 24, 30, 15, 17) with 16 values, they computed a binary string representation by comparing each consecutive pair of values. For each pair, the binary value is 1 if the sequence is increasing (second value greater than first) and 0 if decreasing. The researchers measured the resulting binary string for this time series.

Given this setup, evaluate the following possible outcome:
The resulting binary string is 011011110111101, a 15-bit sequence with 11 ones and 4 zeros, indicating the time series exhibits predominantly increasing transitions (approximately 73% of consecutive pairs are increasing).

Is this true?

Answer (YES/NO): YES